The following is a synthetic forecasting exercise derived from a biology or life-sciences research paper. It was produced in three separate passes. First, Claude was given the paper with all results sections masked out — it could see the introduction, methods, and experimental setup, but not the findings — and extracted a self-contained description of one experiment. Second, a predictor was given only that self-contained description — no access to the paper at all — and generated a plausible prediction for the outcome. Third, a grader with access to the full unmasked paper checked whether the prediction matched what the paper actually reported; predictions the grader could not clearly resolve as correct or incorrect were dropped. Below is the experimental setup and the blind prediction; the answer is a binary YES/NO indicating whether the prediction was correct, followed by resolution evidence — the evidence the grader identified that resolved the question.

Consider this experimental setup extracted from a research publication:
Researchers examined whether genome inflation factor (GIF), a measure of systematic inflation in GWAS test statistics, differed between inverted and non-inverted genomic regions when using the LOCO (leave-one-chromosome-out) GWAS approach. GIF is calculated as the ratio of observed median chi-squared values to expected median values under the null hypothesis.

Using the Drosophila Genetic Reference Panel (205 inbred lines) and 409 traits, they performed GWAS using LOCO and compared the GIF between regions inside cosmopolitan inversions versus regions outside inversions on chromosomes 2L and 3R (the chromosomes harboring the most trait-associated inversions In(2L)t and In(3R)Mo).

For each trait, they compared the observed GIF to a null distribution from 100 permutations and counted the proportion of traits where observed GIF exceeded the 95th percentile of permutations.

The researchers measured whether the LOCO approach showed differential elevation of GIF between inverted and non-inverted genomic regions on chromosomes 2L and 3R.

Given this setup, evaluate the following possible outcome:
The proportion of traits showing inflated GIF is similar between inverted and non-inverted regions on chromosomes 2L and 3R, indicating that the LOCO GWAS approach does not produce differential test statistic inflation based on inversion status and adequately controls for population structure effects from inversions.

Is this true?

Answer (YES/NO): NO